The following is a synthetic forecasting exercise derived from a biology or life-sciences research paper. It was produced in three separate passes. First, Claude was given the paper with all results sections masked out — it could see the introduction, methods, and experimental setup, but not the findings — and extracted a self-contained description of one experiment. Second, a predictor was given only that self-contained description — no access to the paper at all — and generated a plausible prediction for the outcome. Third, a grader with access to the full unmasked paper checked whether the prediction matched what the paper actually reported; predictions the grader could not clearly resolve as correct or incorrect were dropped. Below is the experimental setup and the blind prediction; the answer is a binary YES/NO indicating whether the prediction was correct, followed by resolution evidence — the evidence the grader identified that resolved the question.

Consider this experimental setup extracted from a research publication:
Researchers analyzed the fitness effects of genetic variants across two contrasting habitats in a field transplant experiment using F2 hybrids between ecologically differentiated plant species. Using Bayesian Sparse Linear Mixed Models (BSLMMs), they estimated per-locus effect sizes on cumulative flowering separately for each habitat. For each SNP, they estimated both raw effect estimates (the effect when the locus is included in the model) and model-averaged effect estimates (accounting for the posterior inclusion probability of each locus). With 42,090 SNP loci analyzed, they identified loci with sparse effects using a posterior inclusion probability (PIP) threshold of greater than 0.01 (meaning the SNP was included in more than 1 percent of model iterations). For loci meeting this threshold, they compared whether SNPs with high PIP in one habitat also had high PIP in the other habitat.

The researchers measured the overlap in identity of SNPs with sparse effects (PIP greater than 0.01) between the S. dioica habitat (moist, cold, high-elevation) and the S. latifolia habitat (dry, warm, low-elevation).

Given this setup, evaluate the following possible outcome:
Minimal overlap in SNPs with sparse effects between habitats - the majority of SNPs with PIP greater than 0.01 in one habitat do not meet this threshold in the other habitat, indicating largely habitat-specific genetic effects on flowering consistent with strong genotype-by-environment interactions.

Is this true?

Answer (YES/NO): YES